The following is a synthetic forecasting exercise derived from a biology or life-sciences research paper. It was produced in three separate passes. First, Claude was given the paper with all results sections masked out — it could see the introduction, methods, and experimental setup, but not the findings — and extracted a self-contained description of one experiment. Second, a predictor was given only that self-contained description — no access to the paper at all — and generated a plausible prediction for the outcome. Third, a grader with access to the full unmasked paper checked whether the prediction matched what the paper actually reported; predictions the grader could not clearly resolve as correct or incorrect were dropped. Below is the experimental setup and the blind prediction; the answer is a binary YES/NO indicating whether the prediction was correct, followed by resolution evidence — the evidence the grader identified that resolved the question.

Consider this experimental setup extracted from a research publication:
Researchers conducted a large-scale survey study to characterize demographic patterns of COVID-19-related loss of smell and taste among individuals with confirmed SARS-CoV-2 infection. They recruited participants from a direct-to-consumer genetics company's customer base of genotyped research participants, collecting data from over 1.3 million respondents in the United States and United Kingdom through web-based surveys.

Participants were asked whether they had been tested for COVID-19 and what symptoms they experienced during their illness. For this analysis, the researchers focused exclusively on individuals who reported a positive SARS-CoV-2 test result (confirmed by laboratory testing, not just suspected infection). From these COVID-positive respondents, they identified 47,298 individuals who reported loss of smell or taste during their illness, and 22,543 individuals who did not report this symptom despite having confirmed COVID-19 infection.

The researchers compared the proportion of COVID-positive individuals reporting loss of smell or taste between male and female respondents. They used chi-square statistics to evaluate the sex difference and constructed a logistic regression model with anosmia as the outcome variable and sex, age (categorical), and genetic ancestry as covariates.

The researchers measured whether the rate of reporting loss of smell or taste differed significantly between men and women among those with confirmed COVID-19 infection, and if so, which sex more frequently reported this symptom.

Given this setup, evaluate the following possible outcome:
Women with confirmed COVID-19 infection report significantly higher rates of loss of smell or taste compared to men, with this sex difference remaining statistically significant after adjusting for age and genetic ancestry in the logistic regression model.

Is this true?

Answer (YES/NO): YES